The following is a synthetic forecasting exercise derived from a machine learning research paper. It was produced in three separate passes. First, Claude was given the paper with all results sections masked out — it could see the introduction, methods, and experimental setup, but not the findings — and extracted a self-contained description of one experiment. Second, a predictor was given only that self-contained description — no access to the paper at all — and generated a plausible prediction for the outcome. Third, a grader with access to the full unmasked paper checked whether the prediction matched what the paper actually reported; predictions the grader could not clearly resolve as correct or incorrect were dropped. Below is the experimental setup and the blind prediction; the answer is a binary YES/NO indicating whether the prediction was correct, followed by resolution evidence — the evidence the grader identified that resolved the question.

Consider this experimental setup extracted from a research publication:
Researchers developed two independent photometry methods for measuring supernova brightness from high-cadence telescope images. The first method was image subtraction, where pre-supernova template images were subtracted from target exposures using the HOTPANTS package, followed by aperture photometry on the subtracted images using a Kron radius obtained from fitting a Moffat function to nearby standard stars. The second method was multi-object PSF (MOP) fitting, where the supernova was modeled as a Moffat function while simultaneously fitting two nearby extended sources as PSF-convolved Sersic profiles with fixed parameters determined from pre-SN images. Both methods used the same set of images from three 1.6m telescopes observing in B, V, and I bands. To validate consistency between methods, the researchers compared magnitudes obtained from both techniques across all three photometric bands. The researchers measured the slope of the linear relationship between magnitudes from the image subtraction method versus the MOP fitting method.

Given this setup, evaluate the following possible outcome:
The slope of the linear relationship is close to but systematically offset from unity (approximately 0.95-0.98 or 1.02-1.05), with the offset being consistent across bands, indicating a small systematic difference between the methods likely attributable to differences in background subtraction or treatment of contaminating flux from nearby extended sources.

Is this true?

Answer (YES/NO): NO